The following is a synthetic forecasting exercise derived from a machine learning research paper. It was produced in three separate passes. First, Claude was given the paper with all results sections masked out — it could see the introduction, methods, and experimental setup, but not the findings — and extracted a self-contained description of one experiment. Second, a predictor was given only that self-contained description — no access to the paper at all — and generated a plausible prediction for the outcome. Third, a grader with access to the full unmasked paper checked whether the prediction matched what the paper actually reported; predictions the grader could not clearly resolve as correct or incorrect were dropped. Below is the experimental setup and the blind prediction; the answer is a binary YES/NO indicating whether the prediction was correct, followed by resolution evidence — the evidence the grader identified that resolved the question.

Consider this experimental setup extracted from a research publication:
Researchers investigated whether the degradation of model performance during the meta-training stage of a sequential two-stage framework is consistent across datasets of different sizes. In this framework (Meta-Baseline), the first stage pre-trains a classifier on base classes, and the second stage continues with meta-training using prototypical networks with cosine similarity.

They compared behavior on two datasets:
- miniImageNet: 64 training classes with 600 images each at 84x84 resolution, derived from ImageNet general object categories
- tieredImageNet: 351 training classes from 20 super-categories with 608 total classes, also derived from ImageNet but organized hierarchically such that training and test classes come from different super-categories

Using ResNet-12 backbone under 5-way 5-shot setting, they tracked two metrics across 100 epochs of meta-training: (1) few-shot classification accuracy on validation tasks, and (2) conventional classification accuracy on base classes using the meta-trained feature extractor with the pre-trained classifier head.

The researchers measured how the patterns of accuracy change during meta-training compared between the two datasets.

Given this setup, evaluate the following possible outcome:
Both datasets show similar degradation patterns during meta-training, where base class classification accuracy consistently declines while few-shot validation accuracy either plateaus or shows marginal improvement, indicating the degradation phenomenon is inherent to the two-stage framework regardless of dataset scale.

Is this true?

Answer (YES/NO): NO